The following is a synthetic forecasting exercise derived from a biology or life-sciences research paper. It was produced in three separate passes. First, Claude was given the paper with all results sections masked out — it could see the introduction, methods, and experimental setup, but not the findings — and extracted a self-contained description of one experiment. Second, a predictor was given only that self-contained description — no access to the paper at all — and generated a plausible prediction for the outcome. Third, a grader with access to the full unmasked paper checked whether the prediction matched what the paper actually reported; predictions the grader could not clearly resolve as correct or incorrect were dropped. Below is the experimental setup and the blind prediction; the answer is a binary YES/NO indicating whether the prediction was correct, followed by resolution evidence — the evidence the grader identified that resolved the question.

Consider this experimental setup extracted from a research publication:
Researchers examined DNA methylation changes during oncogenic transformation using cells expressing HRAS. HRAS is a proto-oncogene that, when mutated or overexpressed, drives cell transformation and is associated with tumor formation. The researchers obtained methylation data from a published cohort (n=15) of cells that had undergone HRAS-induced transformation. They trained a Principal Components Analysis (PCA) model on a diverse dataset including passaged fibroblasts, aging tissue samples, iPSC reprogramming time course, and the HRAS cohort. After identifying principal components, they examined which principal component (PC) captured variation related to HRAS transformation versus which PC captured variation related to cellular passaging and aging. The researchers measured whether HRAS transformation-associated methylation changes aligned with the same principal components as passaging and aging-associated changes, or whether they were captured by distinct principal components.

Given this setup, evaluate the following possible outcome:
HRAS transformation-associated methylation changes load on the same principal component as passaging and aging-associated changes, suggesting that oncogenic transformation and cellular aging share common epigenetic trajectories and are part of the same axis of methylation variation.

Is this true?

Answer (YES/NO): YES